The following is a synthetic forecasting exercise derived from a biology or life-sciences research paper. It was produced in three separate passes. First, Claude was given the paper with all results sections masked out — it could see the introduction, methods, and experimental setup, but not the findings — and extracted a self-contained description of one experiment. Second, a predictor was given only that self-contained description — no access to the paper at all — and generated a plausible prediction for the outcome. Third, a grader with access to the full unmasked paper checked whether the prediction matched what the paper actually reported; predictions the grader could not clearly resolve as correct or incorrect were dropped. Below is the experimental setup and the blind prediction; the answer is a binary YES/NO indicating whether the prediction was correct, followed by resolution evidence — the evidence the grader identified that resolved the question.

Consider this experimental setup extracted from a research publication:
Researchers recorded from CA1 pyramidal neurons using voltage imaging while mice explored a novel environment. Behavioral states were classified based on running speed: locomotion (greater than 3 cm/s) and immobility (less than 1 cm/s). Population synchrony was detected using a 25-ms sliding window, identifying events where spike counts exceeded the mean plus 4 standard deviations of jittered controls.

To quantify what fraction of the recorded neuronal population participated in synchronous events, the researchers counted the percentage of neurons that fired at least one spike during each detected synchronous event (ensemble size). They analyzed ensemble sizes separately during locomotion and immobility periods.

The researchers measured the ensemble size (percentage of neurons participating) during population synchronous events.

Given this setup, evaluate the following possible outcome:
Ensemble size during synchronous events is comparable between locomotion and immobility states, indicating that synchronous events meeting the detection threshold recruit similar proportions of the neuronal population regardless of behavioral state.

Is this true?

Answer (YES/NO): NO